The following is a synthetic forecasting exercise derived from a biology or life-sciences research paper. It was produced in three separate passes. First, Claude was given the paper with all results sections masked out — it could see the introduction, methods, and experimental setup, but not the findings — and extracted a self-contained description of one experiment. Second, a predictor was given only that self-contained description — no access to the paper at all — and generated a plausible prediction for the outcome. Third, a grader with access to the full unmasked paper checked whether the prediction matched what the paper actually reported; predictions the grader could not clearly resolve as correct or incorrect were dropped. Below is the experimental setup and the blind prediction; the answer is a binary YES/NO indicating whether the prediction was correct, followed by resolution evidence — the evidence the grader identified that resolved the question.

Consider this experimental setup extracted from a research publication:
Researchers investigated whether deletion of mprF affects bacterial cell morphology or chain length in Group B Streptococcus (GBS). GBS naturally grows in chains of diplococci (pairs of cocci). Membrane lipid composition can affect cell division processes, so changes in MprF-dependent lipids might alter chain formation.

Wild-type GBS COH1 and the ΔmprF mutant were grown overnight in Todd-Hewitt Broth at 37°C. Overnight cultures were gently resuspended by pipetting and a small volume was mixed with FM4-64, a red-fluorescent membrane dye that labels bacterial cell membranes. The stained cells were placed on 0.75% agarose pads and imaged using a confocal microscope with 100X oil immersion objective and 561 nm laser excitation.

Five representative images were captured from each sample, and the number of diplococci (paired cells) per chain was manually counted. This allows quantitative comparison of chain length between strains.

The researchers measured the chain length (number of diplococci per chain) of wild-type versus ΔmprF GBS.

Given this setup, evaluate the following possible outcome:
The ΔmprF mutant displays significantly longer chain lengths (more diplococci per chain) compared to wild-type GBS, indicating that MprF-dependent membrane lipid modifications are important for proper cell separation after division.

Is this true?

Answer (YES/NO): YES